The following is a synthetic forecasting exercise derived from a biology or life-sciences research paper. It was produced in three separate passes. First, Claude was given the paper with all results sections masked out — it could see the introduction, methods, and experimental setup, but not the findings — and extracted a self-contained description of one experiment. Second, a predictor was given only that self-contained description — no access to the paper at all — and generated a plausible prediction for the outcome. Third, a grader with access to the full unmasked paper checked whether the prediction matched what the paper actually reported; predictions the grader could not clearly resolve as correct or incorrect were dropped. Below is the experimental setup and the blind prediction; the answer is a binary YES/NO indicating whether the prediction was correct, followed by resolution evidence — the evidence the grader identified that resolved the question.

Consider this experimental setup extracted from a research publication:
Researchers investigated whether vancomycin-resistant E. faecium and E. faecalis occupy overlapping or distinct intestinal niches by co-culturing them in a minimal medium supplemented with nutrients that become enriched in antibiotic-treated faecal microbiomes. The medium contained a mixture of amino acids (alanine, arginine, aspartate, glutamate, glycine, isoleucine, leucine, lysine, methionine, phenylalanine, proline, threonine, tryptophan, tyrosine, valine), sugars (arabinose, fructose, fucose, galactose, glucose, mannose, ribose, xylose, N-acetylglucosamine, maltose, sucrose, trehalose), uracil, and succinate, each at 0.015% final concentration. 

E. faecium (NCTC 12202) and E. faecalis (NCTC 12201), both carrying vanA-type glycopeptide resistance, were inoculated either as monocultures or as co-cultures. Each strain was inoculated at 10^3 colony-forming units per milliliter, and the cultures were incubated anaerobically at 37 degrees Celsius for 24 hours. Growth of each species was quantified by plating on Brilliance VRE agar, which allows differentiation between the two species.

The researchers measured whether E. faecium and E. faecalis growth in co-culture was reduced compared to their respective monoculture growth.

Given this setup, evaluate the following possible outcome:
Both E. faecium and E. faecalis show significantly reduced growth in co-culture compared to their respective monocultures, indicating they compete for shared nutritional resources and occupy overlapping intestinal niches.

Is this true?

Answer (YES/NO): NO